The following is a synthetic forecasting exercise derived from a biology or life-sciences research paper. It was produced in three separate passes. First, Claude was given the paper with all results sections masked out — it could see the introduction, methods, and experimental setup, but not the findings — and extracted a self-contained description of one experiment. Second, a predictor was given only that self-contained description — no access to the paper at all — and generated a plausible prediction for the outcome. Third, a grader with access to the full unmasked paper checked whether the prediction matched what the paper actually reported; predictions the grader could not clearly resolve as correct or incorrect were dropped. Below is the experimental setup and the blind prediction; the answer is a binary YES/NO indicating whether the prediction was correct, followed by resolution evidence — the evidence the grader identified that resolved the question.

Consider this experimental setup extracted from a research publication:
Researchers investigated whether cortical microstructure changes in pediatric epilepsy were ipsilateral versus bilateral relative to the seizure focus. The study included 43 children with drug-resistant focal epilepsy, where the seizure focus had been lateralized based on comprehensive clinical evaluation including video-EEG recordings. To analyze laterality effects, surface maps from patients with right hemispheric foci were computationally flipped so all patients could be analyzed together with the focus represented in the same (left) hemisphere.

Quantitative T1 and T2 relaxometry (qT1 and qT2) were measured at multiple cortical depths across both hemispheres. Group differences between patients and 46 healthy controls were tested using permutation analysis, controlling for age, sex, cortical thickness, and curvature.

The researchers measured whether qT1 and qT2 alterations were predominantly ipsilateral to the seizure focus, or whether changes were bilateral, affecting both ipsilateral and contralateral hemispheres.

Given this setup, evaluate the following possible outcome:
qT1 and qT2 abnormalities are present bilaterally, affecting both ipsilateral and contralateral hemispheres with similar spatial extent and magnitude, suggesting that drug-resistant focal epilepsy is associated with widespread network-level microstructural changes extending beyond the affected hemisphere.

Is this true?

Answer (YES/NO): NO